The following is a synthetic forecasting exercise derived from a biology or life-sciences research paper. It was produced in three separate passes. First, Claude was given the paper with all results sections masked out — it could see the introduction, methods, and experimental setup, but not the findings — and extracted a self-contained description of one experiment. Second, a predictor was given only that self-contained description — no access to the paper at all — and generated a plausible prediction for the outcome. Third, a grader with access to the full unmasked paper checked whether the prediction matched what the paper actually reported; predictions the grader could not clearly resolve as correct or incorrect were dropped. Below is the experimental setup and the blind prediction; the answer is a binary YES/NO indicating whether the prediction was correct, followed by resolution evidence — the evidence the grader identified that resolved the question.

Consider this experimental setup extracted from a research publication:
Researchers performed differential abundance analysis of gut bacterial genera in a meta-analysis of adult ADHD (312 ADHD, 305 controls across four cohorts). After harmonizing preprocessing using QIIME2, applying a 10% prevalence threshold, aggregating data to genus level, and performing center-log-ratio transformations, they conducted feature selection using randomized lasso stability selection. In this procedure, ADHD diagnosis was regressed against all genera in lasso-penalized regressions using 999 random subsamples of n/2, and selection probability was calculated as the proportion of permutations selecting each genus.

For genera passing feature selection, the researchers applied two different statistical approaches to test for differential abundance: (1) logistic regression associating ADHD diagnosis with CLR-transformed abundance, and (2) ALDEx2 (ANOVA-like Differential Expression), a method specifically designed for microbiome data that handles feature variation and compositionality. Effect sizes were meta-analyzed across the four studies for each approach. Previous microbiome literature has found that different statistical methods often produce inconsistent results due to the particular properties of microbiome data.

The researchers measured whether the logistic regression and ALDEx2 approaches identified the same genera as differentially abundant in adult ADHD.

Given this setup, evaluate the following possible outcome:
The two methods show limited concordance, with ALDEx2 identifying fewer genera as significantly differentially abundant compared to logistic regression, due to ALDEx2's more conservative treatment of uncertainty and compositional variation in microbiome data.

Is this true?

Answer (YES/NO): YES